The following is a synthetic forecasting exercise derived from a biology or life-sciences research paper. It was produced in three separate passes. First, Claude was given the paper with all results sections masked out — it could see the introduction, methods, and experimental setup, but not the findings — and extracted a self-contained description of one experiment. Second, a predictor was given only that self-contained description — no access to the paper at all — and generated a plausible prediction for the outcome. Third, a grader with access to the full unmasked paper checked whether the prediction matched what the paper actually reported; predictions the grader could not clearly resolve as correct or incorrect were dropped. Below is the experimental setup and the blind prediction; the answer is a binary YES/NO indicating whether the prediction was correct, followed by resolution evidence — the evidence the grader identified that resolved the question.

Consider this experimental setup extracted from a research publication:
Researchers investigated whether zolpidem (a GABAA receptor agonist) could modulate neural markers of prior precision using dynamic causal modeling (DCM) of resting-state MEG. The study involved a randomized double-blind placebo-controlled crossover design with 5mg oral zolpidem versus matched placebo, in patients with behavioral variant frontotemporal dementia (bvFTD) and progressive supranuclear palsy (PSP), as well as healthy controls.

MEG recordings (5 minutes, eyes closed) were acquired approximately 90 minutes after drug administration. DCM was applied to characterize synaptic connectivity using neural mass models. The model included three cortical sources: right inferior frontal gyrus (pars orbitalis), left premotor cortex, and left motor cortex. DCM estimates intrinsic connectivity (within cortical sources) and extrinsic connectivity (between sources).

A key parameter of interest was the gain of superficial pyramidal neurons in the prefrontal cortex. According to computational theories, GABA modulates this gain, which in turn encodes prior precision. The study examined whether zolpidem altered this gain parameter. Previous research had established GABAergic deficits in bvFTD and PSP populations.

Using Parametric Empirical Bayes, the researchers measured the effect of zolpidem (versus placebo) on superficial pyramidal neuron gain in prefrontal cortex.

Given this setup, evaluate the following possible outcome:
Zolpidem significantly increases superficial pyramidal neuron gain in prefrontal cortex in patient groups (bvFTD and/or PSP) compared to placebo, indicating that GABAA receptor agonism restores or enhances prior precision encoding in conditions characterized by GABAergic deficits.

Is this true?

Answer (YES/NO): YES